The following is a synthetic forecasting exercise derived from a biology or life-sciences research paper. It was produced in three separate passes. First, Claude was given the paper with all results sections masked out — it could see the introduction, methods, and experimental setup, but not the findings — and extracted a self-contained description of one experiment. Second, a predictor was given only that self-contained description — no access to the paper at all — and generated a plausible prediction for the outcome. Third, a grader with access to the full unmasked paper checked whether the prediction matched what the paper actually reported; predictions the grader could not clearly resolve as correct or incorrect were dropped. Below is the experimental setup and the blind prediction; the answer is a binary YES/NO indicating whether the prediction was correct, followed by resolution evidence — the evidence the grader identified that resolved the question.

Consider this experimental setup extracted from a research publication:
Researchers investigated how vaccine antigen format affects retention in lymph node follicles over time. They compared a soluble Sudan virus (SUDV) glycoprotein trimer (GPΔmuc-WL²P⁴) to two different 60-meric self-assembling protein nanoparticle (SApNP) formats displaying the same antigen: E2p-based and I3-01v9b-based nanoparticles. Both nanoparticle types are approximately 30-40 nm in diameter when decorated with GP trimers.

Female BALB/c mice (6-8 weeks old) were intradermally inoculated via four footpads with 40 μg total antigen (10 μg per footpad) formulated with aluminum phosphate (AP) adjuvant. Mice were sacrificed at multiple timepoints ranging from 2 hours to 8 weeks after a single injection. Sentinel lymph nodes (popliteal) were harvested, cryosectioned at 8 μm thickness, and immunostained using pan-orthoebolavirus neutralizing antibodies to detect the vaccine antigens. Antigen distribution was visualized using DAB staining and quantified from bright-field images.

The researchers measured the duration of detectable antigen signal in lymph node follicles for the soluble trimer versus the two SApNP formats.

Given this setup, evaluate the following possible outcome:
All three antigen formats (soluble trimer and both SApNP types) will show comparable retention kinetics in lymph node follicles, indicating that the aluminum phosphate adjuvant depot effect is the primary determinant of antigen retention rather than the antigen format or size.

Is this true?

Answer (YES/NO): NO